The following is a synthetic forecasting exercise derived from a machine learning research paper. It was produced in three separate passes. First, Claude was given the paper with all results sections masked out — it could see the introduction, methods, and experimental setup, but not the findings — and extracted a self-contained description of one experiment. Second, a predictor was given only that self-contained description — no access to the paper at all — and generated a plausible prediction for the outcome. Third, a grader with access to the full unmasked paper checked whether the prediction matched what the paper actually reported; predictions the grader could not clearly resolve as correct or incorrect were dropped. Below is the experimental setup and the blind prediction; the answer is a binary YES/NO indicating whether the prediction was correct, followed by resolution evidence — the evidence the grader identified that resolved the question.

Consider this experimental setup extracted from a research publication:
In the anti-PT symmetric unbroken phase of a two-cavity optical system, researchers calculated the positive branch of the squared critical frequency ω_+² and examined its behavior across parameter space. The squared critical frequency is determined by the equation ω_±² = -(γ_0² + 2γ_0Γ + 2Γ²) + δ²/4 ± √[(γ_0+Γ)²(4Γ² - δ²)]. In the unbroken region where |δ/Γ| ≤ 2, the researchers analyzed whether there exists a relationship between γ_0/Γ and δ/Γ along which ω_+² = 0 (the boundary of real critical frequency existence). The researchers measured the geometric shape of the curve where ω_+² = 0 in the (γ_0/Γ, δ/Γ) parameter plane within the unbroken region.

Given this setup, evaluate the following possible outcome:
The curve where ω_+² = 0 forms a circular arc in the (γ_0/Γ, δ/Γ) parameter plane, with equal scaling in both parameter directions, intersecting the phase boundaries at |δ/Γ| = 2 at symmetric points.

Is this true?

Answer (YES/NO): NO